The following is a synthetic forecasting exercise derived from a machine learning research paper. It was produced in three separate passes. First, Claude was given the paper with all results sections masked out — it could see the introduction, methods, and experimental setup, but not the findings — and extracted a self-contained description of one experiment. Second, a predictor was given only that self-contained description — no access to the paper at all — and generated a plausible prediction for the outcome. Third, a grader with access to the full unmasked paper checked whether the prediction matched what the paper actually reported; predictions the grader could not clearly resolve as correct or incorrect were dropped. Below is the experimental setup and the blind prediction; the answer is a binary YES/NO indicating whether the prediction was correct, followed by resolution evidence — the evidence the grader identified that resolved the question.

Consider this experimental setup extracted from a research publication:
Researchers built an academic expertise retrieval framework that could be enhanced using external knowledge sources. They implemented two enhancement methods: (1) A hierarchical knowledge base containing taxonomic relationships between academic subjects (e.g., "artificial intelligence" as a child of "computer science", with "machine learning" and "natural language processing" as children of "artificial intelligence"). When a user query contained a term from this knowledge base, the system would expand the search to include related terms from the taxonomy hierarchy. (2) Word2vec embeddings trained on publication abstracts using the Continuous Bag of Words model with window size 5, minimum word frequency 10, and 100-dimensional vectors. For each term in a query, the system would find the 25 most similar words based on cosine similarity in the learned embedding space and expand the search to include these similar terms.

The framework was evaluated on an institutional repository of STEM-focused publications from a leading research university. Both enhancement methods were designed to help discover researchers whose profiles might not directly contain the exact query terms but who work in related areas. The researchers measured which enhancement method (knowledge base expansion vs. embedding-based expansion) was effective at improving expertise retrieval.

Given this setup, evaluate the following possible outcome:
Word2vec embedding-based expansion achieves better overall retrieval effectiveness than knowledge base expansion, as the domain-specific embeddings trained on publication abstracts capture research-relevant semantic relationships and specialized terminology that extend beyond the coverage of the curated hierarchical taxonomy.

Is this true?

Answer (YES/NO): YES